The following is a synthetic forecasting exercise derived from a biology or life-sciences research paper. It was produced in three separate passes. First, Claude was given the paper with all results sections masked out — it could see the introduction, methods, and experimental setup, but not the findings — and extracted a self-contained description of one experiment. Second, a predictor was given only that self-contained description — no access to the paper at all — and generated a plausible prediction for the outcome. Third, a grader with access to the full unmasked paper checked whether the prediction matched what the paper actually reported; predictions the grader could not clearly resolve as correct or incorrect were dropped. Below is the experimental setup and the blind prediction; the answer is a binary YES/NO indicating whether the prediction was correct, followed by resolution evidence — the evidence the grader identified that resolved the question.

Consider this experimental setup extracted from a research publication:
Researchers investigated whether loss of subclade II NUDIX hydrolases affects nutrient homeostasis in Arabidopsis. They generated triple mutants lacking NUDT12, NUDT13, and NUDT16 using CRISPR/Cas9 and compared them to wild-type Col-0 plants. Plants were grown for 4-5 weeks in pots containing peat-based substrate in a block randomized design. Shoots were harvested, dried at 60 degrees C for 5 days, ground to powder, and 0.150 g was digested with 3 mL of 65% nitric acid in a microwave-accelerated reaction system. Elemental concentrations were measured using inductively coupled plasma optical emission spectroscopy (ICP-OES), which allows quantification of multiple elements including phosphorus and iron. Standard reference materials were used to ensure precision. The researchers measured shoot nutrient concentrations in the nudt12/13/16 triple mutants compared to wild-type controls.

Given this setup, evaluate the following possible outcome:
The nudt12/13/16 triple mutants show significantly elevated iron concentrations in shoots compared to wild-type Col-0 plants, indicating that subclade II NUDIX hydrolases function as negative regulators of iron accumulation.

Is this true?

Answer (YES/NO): NO